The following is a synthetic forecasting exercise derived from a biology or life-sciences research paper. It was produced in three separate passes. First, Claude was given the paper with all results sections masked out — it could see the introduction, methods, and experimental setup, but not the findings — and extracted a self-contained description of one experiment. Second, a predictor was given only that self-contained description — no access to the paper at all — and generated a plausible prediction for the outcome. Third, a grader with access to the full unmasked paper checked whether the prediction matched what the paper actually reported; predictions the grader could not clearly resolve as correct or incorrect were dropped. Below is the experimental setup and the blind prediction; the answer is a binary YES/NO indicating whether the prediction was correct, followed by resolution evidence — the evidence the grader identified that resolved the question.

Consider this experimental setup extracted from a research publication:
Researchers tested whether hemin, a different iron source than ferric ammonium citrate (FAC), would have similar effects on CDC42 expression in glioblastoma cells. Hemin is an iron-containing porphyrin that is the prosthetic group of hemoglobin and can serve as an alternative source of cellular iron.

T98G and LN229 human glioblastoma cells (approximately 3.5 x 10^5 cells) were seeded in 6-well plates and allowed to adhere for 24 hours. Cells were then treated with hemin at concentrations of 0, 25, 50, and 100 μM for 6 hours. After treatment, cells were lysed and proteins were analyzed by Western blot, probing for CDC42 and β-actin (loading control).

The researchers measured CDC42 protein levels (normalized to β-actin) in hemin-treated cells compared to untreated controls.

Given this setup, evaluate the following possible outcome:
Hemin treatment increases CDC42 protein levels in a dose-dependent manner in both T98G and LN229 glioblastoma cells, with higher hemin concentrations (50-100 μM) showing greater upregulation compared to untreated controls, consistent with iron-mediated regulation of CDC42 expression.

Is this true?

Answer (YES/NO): NO